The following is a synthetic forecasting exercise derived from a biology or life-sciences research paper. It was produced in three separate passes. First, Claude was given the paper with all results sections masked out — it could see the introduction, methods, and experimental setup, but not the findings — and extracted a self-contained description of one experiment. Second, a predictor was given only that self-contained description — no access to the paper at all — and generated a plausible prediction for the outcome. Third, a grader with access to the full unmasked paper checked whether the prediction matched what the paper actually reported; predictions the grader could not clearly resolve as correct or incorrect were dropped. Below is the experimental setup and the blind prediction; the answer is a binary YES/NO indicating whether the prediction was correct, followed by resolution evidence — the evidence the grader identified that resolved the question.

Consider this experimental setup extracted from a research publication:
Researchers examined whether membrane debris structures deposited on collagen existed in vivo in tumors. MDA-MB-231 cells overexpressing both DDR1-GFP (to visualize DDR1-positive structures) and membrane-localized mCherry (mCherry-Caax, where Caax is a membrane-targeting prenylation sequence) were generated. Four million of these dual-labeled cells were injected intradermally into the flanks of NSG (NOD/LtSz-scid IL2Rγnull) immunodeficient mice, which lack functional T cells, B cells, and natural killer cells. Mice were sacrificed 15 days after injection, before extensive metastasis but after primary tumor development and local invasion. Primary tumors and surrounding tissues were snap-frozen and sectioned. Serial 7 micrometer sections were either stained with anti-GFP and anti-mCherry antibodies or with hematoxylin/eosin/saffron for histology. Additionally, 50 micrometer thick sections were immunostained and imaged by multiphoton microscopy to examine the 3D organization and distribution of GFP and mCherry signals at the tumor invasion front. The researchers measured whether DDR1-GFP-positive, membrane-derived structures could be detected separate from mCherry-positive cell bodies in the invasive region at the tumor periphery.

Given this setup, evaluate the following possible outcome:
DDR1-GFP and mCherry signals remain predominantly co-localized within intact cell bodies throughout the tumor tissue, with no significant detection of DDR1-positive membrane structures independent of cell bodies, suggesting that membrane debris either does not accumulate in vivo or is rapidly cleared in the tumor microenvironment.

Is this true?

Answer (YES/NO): NO